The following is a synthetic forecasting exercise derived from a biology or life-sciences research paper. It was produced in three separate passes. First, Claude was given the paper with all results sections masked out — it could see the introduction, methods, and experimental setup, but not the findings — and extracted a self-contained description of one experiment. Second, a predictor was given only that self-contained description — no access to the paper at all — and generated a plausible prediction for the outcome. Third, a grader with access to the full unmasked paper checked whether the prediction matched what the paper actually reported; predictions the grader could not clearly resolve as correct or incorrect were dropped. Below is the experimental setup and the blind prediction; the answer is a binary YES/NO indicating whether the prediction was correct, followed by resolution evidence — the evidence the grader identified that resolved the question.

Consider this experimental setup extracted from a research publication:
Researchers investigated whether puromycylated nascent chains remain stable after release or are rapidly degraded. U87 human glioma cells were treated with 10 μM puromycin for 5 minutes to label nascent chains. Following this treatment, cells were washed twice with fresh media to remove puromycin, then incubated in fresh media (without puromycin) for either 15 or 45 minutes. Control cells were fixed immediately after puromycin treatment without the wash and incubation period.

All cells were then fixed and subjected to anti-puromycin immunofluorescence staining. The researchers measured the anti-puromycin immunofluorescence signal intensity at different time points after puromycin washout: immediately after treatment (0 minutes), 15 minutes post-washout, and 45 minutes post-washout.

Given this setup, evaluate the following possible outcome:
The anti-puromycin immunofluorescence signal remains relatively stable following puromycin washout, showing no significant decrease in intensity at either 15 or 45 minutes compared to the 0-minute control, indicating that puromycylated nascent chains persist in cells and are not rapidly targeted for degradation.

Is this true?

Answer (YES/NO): YES